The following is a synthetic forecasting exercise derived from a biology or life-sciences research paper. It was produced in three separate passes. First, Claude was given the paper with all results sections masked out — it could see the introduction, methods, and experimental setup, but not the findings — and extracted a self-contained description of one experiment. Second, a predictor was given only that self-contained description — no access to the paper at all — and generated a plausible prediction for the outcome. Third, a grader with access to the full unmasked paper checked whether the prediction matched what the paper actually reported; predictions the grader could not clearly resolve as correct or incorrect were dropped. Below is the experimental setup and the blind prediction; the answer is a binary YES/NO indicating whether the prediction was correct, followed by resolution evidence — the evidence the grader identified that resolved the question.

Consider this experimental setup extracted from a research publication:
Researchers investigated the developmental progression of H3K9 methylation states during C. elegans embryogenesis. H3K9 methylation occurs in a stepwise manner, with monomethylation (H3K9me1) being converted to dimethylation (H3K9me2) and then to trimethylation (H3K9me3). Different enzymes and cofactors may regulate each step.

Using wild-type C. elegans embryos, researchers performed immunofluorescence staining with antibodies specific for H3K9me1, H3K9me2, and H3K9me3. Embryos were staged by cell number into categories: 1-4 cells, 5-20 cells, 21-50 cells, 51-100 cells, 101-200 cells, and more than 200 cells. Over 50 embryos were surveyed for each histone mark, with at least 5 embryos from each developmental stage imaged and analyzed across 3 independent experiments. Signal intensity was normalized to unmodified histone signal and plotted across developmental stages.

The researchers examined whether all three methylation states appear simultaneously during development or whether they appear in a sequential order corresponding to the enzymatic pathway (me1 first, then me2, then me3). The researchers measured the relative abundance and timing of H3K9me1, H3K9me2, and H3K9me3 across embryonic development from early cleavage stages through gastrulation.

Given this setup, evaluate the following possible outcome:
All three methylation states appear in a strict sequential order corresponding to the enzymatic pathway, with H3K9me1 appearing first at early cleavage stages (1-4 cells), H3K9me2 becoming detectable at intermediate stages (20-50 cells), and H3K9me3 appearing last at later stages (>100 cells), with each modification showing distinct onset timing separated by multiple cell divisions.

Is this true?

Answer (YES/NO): NO